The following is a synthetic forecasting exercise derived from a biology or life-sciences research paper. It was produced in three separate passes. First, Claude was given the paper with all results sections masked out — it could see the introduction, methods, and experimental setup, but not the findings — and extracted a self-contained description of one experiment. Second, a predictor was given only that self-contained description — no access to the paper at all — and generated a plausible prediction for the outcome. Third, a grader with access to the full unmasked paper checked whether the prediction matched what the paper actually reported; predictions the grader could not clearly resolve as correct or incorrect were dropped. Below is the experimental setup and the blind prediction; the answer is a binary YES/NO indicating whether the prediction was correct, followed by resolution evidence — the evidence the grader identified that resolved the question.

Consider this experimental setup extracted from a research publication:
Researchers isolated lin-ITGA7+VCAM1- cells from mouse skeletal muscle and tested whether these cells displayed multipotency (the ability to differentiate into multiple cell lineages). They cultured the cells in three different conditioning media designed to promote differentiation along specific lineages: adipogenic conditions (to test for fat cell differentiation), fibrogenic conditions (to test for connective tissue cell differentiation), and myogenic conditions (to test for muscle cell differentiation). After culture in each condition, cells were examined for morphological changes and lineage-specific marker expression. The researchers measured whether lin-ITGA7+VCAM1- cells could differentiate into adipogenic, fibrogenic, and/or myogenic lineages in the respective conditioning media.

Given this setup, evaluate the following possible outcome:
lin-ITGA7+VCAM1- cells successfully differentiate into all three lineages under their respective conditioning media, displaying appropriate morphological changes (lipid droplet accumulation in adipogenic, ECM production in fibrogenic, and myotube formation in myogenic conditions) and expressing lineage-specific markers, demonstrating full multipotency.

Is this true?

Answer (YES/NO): NO